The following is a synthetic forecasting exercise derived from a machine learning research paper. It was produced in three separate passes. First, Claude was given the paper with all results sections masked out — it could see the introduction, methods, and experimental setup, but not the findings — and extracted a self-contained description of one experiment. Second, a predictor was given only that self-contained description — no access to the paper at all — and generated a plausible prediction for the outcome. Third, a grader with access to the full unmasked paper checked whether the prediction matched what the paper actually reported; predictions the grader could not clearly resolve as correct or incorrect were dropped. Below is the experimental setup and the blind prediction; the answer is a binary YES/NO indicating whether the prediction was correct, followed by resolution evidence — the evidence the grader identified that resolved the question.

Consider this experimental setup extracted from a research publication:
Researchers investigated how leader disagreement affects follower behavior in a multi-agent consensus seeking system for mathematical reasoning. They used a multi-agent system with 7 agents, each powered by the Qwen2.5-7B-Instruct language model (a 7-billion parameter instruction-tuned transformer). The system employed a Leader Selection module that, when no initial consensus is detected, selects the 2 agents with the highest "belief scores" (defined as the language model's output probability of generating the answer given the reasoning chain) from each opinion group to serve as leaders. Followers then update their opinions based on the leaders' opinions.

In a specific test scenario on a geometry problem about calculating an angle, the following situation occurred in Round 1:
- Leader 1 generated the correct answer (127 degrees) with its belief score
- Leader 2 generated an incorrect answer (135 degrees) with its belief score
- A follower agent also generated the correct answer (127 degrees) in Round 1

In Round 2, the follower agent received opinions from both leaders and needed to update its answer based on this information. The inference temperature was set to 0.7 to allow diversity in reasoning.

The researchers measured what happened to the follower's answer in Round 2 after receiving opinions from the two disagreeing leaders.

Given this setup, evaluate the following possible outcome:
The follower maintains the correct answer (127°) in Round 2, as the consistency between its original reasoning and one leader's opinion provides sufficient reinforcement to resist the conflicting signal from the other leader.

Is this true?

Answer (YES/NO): NO